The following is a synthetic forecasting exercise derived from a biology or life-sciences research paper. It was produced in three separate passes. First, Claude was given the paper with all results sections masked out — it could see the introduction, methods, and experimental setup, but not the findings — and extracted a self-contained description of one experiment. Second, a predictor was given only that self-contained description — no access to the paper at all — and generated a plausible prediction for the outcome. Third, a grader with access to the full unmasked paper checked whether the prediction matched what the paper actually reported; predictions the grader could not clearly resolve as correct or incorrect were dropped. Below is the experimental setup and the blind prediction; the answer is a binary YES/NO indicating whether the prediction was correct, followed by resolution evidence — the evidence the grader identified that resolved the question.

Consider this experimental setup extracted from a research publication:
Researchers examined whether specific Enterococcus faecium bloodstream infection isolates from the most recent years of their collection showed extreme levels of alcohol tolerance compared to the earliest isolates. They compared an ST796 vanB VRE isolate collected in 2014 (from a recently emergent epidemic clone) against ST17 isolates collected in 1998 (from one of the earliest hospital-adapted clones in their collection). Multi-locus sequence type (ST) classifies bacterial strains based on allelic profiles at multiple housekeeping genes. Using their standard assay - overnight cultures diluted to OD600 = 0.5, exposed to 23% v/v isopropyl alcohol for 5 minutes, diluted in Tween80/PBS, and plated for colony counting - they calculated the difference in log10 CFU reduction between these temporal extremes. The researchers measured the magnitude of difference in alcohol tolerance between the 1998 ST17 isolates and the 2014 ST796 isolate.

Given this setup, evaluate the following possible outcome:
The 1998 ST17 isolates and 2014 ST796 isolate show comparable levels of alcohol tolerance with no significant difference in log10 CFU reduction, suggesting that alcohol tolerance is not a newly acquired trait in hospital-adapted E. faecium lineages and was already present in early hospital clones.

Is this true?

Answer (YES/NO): NO